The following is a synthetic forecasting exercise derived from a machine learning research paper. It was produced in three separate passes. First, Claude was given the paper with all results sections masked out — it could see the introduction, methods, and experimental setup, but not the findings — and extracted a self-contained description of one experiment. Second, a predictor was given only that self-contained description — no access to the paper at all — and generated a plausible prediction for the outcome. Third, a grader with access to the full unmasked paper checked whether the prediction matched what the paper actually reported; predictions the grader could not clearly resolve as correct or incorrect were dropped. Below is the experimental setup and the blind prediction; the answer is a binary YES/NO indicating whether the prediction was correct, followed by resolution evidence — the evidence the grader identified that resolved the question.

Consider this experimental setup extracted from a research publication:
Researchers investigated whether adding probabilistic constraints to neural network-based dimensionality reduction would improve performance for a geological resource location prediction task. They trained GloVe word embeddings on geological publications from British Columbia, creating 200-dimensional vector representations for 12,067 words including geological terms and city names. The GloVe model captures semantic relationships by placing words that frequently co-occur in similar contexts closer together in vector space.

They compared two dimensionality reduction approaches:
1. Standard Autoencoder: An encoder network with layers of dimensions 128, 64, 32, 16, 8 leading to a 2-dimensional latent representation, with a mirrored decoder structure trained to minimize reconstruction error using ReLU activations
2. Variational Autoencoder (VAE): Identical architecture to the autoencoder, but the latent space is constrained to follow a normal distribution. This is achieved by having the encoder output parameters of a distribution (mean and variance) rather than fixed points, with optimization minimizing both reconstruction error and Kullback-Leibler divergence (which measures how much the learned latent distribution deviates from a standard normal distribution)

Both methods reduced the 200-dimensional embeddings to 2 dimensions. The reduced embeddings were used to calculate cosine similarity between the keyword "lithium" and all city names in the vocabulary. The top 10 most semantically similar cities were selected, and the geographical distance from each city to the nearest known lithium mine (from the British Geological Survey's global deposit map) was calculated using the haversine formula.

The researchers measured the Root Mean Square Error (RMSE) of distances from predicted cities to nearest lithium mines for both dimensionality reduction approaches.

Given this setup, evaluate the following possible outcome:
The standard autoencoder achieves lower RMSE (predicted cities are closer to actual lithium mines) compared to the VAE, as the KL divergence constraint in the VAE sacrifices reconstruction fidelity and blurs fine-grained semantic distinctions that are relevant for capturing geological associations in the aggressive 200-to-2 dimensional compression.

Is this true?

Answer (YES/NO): YES